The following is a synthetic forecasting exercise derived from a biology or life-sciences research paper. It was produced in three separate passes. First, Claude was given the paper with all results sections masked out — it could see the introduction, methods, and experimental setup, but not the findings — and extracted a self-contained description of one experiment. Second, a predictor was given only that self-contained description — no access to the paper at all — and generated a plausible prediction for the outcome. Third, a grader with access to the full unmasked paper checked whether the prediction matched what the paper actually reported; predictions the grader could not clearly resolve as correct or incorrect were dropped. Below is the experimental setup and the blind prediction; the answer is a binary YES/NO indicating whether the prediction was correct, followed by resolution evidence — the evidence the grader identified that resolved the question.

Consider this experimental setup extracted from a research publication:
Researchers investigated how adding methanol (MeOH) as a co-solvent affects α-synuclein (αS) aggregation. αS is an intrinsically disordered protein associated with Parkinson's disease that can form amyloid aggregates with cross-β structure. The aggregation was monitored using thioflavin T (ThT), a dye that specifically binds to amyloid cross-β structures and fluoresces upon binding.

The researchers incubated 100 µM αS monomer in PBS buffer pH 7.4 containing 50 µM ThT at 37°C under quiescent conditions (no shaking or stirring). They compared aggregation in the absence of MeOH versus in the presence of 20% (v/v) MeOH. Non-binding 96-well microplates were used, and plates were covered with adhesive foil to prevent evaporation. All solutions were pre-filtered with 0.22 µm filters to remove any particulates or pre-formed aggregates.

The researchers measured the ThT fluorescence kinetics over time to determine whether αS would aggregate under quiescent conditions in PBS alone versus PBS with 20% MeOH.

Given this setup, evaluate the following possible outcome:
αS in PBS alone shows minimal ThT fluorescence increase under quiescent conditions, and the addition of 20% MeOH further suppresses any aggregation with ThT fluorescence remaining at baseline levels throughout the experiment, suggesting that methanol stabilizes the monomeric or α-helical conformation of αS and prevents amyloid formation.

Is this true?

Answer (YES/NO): NO